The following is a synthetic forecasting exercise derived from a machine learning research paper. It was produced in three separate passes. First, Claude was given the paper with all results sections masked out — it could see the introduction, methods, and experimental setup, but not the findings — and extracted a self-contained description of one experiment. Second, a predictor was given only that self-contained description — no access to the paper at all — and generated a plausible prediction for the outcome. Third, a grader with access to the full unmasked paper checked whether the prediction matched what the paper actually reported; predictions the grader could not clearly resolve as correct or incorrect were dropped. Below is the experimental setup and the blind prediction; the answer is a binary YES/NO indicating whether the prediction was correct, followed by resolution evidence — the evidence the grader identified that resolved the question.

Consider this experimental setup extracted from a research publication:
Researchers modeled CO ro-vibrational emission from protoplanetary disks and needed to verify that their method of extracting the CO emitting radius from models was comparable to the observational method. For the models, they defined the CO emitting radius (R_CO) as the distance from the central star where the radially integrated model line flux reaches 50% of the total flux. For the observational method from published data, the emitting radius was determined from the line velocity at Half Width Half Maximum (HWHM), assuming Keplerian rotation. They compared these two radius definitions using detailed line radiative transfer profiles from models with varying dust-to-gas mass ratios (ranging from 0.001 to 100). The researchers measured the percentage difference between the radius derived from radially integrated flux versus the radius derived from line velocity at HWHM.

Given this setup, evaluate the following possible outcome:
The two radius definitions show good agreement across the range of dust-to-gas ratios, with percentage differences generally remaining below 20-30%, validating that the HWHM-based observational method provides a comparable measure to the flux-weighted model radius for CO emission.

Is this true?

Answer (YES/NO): YES